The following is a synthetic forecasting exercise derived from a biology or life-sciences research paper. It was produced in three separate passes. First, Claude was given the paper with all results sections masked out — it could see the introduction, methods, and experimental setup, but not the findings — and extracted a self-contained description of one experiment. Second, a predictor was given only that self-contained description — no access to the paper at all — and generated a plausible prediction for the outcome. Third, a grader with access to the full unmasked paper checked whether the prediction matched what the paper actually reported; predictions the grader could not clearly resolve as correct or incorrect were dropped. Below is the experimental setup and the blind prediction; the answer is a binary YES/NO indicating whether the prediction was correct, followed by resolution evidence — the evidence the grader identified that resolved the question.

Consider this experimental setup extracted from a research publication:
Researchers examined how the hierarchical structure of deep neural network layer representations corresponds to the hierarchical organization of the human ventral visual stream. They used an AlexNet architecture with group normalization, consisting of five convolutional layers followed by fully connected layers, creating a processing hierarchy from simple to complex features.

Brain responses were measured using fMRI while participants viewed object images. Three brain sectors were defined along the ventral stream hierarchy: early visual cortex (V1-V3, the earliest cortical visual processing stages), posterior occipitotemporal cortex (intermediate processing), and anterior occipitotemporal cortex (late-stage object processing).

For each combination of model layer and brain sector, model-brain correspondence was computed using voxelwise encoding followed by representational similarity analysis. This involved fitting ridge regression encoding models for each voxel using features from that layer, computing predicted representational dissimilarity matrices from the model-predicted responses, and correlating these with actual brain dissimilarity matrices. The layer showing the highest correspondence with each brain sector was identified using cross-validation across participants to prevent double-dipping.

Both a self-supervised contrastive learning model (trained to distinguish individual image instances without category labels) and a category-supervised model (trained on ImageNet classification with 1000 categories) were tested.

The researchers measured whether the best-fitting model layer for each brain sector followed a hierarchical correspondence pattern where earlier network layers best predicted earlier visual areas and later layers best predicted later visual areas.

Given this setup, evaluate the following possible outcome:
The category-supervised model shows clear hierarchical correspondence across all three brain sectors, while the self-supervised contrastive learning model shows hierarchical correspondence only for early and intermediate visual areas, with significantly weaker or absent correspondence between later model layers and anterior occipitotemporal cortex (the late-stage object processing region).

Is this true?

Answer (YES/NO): NO